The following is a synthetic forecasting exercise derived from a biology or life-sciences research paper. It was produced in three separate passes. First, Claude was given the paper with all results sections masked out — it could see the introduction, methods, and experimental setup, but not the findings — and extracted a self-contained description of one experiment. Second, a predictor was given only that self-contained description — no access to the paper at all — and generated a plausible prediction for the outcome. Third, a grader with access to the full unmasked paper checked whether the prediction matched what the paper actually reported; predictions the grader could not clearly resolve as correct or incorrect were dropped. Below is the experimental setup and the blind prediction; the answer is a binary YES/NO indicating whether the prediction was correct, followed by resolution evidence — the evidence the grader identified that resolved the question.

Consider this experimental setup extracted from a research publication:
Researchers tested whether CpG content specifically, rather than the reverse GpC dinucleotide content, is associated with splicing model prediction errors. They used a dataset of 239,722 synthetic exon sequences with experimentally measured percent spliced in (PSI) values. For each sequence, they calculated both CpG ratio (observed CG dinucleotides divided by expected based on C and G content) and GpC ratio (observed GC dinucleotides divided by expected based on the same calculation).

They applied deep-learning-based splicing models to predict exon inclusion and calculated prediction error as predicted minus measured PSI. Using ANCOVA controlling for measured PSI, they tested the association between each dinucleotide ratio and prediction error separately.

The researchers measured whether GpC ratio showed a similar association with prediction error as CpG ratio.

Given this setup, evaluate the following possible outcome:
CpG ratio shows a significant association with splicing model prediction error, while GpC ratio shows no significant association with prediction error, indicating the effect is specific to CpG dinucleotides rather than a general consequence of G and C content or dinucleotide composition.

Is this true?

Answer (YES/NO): YES